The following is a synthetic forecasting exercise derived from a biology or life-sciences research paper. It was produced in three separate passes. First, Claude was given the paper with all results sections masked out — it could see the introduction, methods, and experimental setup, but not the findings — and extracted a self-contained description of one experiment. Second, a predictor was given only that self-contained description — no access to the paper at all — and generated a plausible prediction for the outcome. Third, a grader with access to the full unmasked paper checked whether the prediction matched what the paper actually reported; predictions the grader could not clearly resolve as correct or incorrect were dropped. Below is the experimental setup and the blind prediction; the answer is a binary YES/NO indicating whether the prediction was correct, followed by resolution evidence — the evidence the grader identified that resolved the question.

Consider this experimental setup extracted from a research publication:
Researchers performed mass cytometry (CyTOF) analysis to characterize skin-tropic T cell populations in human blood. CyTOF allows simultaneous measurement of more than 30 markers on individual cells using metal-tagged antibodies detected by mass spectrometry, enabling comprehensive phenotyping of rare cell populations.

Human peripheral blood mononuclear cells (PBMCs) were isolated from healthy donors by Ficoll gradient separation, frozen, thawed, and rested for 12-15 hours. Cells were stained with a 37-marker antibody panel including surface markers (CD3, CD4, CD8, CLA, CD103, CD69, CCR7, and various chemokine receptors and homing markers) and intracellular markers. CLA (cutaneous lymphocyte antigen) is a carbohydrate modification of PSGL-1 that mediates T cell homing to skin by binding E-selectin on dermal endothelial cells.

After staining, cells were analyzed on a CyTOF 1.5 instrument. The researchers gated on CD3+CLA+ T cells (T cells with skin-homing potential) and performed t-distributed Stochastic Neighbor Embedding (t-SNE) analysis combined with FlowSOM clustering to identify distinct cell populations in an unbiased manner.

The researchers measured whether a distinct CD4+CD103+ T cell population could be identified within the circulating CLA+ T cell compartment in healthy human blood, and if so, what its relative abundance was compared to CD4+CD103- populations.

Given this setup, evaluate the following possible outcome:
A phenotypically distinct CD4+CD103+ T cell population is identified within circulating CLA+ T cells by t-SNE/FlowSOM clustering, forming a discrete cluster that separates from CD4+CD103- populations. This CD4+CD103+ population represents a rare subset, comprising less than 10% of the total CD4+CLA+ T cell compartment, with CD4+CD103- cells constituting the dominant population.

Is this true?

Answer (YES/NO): YES